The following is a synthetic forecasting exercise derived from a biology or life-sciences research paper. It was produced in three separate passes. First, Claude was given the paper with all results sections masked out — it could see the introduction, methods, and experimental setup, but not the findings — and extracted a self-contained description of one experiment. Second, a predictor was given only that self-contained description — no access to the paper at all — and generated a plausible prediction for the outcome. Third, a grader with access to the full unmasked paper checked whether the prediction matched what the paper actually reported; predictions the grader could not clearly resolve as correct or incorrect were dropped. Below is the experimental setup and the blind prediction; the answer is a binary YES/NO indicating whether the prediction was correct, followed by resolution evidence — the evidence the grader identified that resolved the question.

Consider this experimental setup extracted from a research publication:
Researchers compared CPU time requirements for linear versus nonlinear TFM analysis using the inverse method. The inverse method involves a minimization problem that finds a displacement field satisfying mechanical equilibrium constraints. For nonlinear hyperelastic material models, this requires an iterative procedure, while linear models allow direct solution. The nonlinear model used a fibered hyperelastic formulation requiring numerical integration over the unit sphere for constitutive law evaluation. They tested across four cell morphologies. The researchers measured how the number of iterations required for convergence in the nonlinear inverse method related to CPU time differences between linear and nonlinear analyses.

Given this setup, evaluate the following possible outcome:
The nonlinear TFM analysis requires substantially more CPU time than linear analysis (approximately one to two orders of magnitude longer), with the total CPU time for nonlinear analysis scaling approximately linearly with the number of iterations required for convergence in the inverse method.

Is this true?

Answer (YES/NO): NO